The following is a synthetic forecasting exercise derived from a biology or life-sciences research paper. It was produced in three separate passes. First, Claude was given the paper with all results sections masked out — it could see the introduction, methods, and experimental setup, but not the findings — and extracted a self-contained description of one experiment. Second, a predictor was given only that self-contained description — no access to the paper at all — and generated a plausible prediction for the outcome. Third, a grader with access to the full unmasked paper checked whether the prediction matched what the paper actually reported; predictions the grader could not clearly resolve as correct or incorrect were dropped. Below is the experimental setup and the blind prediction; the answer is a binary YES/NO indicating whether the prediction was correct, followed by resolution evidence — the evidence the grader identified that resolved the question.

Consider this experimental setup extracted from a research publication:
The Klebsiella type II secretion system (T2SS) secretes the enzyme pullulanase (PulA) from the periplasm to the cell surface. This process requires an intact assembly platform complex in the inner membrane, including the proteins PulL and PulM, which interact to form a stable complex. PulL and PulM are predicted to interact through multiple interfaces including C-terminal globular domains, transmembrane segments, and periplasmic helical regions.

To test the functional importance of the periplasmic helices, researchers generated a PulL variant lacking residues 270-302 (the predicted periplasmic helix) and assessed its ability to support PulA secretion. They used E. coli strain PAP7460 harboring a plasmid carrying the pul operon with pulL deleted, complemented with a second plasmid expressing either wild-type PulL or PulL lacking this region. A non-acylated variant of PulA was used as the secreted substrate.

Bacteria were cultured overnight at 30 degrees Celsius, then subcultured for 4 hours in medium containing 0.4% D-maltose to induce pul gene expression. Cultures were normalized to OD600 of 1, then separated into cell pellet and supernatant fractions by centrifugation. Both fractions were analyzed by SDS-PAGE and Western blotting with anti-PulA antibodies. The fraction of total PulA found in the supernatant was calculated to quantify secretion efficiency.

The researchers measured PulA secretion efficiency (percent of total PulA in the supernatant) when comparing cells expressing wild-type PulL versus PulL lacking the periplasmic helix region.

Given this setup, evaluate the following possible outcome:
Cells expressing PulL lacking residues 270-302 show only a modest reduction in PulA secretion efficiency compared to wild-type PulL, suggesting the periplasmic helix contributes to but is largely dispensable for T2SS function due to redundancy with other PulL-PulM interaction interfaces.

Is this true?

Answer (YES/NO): NO